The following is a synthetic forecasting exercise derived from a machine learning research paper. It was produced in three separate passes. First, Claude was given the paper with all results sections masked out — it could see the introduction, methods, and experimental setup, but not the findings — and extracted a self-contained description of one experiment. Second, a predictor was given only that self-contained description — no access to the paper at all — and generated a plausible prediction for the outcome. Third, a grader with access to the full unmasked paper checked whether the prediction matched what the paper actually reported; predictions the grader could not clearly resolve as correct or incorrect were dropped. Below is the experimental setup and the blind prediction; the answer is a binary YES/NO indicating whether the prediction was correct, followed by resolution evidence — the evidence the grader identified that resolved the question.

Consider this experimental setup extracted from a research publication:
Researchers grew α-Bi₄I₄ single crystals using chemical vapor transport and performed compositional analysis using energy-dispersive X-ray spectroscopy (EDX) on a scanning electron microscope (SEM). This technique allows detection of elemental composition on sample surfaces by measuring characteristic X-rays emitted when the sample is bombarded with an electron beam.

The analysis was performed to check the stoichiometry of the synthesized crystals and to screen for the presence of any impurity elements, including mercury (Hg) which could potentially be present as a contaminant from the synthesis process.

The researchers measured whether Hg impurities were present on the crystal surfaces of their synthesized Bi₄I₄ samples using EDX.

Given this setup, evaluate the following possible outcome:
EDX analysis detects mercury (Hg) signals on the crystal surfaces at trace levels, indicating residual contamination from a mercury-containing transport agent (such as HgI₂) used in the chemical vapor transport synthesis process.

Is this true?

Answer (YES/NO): NO